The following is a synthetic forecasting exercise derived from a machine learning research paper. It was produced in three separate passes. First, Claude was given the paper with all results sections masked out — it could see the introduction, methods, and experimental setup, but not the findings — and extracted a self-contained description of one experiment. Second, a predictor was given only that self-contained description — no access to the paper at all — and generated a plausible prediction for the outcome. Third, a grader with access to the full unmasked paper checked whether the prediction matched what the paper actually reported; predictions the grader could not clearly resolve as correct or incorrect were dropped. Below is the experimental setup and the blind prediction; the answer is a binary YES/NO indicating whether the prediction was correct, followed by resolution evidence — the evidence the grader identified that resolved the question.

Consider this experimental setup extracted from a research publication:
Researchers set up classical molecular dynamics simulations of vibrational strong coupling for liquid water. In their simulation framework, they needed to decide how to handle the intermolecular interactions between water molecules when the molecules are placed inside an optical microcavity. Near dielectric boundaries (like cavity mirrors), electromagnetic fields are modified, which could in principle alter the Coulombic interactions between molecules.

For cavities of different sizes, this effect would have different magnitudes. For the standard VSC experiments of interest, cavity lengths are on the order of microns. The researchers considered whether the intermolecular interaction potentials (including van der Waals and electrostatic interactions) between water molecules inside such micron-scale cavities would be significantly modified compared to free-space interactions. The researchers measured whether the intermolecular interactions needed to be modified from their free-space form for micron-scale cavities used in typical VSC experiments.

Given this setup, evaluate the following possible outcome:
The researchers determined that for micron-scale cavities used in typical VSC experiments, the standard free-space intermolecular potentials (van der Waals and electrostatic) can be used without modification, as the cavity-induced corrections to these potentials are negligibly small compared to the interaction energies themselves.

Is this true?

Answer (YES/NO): YES